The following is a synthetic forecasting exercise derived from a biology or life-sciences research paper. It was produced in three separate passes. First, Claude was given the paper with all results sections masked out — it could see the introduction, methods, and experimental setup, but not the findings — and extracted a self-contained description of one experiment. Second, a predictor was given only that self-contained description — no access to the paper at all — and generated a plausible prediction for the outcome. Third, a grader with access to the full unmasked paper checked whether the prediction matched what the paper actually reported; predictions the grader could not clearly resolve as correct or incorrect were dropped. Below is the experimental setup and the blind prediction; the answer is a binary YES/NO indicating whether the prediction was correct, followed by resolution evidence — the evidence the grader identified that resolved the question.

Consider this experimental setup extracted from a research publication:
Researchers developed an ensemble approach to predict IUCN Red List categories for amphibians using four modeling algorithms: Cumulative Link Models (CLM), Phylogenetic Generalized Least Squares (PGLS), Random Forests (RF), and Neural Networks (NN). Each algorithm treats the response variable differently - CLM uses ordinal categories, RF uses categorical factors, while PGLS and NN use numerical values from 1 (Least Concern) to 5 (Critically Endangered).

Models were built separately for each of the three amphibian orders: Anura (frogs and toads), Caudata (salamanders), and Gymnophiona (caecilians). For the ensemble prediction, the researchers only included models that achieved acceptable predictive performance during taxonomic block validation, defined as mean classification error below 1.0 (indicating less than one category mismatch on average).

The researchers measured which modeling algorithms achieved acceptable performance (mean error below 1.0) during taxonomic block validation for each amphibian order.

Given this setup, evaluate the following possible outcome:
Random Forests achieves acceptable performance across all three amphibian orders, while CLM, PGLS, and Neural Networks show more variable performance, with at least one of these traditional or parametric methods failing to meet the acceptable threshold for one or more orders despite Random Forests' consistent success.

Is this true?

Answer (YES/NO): NO